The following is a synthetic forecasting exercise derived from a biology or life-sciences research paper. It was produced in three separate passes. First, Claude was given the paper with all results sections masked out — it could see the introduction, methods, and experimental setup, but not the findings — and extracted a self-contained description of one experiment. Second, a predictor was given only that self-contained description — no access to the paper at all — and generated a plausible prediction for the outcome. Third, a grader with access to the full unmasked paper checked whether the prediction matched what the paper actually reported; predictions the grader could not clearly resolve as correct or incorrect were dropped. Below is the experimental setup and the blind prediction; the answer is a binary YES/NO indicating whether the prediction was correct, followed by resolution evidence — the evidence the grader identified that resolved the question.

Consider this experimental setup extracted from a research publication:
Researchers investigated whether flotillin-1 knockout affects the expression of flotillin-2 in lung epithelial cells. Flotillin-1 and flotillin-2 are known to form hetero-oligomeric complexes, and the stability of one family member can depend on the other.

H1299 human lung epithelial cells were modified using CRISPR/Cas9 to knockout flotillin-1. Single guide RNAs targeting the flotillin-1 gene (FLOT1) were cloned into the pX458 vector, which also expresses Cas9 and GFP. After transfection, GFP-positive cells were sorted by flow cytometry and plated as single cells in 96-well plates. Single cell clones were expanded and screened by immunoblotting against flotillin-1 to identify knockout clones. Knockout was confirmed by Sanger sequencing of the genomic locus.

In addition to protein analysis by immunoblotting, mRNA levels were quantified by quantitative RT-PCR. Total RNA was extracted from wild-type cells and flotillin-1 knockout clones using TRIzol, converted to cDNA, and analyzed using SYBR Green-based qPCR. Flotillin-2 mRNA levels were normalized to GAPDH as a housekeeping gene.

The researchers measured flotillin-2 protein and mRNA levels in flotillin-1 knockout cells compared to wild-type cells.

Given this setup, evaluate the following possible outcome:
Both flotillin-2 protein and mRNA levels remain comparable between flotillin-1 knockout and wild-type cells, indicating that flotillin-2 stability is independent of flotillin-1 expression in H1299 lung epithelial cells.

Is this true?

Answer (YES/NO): NO